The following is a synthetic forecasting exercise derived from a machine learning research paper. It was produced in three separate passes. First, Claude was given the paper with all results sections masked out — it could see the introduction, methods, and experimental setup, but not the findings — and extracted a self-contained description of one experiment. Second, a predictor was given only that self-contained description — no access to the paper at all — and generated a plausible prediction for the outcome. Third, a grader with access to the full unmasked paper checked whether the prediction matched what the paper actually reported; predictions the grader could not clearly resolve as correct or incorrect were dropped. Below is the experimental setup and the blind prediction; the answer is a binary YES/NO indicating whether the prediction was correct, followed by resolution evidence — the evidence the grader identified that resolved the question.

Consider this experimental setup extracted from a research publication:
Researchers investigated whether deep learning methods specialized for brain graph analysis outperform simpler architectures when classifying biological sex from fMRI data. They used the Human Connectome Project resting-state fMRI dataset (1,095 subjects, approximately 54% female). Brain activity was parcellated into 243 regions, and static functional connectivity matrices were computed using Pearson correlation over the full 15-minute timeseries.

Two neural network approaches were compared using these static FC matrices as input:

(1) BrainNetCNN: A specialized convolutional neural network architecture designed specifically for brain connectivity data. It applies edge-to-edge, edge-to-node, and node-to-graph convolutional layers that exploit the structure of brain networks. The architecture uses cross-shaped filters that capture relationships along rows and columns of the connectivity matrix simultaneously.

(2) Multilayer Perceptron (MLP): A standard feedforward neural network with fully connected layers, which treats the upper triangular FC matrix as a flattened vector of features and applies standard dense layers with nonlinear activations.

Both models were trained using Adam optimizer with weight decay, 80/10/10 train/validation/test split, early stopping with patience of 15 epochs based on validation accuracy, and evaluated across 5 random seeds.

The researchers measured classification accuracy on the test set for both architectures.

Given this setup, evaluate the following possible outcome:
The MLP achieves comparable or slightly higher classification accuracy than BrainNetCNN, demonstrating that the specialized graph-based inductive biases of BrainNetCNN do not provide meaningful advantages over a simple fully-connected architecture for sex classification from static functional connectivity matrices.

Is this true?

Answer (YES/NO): YES